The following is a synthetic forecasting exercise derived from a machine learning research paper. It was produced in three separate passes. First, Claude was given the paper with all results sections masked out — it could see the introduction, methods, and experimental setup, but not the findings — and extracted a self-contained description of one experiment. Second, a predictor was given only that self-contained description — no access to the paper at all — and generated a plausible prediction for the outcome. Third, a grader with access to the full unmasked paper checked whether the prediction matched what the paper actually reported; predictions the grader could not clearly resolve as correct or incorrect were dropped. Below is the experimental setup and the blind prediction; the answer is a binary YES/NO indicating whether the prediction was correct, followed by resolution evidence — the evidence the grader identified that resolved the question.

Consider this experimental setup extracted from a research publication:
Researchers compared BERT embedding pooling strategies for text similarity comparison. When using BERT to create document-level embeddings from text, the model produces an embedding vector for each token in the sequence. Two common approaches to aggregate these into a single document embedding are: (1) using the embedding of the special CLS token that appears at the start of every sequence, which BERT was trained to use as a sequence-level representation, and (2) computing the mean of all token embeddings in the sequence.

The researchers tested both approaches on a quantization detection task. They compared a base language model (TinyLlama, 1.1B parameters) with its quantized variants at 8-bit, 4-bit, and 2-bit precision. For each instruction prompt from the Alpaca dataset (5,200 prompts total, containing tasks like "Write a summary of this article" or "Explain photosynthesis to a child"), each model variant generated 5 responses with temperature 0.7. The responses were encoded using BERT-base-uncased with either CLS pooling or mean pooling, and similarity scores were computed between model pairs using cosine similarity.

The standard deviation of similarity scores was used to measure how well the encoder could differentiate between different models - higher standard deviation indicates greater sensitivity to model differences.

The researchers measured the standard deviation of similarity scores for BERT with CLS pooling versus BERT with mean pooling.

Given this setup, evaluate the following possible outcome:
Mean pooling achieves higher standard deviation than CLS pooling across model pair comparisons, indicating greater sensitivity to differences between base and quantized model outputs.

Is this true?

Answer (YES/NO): YES